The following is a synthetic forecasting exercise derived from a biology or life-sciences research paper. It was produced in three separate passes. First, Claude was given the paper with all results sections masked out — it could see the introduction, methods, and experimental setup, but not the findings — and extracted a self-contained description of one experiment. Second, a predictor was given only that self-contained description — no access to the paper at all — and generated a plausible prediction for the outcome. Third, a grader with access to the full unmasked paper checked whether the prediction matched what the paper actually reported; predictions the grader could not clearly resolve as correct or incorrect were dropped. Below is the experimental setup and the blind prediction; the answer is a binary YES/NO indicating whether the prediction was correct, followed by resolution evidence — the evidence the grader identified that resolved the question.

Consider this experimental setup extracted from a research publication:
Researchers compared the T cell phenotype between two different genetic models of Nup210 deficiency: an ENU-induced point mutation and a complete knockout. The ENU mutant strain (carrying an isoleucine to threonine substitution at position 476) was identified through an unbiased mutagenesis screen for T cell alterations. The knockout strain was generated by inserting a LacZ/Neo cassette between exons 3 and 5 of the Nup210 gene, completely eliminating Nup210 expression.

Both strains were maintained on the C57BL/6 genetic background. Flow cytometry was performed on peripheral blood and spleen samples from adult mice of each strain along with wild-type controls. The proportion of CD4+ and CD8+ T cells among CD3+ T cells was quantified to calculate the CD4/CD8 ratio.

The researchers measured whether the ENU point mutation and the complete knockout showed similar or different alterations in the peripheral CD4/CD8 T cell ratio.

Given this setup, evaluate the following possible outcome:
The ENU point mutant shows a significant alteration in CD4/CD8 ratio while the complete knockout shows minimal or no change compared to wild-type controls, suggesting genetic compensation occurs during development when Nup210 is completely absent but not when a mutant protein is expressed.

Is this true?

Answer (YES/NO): NO